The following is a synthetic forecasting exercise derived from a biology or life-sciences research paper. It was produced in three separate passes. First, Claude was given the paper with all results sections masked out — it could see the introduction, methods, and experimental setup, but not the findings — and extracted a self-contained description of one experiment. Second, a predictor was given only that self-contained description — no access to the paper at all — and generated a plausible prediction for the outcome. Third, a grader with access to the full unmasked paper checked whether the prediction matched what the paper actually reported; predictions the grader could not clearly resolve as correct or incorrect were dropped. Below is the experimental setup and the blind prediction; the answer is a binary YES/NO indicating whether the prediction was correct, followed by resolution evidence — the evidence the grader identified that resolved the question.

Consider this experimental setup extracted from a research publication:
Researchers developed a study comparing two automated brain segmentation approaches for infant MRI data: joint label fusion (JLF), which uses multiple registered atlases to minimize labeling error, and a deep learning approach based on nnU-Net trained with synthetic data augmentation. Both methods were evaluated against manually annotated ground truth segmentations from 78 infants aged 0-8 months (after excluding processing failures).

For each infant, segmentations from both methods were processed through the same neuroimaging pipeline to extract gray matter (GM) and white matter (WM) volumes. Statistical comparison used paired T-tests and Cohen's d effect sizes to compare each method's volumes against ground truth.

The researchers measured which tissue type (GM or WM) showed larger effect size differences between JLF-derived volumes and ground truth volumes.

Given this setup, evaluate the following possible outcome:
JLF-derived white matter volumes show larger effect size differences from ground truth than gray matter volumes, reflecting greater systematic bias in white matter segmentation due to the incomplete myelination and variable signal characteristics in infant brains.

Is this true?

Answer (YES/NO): YES